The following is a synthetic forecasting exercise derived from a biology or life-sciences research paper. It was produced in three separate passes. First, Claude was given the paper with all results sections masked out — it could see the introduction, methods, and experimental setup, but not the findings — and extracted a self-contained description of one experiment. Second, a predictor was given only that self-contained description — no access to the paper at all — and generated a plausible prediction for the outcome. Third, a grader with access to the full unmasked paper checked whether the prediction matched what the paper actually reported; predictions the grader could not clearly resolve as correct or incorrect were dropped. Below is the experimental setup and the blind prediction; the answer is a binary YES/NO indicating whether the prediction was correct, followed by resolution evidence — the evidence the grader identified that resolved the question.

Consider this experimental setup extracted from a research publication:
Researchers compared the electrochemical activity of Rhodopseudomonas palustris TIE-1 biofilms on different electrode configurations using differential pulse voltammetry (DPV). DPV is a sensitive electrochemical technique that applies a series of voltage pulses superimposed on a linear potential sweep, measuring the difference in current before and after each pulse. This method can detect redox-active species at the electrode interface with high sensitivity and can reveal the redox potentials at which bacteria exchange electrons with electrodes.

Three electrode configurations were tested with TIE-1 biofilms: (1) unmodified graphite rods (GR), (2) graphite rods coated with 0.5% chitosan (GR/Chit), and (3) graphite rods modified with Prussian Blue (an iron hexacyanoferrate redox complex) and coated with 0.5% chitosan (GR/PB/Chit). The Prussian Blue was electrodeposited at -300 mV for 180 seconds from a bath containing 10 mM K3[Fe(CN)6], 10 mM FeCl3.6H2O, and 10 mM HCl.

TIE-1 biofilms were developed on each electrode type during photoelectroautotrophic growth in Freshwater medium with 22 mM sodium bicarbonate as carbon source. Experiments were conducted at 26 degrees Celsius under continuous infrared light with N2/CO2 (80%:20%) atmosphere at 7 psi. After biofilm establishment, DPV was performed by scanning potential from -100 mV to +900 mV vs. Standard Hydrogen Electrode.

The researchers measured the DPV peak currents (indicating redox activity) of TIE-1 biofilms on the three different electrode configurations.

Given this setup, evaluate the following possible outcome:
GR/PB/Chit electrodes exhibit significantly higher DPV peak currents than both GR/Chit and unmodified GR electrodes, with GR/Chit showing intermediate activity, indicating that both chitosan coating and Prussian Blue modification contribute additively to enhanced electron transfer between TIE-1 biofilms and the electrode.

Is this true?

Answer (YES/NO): NO